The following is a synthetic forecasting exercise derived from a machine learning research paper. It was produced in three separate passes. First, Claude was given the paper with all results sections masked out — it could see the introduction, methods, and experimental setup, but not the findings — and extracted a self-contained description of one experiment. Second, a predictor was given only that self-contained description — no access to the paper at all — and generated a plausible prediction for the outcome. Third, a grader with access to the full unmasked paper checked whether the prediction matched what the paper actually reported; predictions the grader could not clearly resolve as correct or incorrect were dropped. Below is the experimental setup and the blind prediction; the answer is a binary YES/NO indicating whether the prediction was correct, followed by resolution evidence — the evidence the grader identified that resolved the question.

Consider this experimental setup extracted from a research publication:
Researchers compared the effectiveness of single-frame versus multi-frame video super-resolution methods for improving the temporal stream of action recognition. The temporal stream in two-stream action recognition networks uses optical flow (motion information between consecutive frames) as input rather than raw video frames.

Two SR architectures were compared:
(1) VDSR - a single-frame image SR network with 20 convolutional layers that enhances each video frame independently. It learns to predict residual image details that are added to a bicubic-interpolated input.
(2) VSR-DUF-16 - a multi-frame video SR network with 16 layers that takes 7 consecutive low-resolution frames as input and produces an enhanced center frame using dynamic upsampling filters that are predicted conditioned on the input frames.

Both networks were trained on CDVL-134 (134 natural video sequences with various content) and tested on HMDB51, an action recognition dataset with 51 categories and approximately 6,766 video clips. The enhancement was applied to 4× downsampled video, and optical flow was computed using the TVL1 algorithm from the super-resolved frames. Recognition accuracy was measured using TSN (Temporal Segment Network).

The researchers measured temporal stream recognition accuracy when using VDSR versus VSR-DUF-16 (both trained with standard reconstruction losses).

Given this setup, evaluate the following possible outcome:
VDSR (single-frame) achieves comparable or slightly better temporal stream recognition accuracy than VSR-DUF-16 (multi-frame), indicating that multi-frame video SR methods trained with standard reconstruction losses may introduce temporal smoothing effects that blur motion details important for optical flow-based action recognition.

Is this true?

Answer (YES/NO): NO